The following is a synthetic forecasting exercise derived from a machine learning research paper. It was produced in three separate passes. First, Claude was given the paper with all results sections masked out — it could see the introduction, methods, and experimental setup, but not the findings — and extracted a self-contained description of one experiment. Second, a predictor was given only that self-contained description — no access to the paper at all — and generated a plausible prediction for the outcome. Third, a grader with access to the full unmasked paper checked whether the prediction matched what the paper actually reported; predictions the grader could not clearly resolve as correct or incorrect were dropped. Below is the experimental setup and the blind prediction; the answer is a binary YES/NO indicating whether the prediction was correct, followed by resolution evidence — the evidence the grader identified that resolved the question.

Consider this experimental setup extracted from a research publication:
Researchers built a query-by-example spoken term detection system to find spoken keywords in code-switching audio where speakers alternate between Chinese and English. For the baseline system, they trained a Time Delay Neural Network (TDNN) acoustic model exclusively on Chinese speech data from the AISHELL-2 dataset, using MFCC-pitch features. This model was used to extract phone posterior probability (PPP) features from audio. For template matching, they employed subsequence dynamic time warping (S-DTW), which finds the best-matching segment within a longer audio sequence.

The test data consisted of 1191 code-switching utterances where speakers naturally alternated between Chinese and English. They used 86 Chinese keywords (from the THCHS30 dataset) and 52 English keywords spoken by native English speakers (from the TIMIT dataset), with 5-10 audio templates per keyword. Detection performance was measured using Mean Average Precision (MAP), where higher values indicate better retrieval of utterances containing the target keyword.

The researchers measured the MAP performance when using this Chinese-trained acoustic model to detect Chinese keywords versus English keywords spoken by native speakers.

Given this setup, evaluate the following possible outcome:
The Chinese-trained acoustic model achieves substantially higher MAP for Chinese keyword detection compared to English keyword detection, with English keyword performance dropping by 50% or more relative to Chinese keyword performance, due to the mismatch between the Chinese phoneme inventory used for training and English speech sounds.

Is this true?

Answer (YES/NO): YES